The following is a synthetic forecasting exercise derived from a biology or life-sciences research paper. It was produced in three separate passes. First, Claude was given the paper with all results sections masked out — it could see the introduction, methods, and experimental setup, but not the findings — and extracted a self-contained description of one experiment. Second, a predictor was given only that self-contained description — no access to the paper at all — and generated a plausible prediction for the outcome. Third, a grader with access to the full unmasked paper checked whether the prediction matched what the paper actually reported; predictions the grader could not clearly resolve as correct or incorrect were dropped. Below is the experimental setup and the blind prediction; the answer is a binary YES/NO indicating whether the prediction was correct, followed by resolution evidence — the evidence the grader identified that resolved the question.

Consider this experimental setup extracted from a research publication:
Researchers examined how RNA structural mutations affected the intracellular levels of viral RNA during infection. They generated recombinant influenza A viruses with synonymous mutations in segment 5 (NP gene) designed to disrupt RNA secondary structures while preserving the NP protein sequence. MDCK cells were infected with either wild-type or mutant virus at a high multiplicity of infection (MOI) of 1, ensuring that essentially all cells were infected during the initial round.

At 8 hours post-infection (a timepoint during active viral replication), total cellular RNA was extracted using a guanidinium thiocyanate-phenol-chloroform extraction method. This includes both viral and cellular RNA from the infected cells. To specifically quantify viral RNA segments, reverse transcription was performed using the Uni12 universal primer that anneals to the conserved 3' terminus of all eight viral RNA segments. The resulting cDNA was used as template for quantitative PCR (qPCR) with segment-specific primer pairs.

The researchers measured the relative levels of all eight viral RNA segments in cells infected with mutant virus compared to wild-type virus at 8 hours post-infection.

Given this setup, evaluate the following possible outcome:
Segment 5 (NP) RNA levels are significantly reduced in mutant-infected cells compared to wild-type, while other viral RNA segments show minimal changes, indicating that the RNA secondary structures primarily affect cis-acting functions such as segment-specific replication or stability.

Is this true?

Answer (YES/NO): NO